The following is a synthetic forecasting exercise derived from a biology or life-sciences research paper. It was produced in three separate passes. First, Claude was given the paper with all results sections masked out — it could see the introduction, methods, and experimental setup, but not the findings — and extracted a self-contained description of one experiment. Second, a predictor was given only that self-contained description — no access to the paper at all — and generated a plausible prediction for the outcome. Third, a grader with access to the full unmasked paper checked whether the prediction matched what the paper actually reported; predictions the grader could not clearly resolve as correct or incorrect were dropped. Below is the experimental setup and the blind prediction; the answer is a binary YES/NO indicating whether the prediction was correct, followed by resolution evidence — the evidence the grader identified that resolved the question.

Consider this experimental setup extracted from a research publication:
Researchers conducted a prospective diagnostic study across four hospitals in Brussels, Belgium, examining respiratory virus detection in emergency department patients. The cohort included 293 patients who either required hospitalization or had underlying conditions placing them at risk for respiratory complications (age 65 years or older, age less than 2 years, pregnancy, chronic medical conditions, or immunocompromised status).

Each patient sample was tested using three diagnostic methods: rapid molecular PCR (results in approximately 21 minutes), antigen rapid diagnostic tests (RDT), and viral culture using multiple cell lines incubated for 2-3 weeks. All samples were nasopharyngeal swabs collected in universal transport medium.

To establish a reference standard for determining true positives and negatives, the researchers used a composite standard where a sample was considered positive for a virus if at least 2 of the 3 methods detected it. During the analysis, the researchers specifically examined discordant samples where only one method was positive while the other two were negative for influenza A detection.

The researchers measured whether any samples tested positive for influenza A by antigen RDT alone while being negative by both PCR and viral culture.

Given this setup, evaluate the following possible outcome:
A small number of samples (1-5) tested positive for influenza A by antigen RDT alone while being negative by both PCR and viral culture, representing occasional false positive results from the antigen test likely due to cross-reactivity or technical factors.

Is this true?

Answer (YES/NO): YES